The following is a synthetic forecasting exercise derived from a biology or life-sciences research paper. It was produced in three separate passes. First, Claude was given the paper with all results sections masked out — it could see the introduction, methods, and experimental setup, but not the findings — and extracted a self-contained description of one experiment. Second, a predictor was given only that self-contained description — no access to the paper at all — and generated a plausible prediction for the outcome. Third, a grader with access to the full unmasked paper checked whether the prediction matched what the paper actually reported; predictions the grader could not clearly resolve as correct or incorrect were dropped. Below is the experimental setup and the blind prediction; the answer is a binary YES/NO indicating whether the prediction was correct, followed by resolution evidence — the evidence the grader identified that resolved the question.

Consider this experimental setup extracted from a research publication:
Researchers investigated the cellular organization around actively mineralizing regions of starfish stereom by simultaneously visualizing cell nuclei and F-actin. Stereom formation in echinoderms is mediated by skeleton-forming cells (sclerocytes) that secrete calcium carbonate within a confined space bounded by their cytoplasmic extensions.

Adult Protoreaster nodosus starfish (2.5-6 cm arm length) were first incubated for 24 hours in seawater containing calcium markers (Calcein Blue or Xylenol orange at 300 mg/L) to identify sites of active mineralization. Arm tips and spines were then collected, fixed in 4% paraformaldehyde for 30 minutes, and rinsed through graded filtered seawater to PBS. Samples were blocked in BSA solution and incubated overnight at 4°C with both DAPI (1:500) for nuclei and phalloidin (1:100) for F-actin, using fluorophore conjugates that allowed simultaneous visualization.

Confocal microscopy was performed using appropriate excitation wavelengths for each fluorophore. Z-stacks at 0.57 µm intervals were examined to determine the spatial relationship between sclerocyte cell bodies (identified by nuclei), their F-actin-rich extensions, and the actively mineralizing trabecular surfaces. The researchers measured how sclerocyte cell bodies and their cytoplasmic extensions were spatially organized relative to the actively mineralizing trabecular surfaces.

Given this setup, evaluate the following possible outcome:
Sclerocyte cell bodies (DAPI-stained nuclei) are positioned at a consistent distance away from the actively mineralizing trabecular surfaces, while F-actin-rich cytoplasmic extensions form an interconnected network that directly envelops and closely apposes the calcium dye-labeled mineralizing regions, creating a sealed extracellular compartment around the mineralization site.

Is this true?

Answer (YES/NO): NO